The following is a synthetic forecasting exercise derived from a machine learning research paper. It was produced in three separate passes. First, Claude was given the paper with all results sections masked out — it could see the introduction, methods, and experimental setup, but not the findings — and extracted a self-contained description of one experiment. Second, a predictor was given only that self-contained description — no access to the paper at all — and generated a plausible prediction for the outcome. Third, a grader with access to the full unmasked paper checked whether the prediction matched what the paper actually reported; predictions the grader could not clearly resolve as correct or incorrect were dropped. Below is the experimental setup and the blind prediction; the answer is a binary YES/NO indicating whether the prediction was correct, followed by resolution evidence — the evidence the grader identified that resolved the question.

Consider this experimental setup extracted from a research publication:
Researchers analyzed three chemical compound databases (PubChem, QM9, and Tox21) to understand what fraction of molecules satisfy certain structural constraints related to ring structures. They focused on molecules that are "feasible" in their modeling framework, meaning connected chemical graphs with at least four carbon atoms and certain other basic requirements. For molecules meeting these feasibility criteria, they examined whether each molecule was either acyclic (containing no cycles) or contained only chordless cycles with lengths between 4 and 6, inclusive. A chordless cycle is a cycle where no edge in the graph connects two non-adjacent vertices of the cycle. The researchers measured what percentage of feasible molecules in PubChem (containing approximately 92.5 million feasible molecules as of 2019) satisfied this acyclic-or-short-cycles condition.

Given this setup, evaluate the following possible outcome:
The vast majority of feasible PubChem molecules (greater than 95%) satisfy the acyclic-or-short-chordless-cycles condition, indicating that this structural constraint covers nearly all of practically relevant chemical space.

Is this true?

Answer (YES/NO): NO